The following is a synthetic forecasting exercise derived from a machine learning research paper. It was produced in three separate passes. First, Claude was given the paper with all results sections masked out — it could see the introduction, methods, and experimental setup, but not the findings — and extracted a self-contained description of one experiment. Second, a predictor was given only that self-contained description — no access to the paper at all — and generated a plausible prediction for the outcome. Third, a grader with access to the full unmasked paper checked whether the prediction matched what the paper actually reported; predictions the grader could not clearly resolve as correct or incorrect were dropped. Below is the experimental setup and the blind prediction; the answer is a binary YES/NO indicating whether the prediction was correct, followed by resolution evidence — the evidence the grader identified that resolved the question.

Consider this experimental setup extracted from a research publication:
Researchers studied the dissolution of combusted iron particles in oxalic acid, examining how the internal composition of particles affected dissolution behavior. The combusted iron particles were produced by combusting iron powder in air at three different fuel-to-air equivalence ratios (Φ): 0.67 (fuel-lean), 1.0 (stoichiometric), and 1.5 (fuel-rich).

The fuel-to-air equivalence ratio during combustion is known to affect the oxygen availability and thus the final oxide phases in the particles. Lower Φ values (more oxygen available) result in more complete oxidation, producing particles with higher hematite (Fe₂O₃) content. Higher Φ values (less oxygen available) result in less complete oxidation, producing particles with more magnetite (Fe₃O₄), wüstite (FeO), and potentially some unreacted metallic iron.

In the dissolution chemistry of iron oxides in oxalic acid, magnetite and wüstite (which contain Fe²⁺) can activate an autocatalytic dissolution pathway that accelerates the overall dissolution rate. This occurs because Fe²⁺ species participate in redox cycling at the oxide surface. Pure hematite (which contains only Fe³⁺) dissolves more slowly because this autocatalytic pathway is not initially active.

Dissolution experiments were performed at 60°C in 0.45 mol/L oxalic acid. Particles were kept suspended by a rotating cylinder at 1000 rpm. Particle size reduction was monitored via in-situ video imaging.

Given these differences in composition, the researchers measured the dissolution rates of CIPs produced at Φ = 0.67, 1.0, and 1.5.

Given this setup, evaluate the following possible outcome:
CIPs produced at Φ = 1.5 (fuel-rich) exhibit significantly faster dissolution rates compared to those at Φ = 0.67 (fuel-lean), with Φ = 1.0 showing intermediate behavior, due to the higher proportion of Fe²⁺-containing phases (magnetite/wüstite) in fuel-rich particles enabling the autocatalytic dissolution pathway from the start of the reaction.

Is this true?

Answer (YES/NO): NO